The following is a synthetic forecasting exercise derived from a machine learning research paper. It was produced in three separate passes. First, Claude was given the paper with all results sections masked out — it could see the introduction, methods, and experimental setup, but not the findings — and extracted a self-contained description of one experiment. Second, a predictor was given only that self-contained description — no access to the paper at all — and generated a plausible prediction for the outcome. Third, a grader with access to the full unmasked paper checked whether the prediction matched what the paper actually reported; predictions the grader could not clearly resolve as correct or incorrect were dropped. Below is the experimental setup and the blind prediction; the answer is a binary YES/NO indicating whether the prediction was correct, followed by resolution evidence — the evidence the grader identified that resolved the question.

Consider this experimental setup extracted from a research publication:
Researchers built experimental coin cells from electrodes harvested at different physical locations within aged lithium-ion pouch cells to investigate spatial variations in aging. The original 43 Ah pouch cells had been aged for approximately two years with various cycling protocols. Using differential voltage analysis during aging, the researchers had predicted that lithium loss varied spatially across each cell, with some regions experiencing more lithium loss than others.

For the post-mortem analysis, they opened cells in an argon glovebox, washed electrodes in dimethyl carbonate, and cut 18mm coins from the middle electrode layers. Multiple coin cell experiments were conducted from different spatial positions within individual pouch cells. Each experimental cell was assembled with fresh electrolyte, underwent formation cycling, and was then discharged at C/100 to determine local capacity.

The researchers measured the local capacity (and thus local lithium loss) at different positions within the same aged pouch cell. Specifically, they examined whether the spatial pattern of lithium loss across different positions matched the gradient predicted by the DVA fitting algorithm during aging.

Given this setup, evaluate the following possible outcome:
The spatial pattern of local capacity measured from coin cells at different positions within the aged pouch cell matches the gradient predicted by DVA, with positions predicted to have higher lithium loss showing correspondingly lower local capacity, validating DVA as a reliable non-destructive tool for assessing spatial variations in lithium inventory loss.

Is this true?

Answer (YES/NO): YES